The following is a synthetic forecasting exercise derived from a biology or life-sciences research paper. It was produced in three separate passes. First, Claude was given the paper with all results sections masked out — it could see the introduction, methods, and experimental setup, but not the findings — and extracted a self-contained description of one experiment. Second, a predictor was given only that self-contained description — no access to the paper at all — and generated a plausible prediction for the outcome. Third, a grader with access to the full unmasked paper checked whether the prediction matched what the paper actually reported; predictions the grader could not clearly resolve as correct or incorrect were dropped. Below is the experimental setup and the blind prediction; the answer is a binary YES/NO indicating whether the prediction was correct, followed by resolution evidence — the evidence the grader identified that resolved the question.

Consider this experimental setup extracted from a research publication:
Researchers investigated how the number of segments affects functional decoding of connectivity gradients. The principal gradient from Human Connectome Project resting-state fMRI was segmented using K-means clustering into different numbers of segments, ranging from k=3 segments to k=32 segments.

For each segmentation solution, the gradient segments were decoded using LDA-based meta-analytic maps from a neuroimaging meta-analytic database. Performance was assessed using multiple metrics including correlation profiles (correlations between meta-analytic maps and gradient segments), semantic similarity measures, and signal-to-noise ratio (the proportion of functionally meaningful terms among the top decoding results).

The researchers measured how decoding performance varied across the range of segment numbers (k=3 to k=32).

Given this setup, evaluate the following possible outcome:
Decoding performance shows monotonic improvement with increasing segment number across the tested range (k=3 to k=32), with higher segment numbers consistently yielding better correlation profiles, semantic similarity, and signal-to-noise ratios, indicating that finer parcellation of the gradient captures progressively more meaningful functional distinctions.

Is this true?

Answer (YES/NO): NO